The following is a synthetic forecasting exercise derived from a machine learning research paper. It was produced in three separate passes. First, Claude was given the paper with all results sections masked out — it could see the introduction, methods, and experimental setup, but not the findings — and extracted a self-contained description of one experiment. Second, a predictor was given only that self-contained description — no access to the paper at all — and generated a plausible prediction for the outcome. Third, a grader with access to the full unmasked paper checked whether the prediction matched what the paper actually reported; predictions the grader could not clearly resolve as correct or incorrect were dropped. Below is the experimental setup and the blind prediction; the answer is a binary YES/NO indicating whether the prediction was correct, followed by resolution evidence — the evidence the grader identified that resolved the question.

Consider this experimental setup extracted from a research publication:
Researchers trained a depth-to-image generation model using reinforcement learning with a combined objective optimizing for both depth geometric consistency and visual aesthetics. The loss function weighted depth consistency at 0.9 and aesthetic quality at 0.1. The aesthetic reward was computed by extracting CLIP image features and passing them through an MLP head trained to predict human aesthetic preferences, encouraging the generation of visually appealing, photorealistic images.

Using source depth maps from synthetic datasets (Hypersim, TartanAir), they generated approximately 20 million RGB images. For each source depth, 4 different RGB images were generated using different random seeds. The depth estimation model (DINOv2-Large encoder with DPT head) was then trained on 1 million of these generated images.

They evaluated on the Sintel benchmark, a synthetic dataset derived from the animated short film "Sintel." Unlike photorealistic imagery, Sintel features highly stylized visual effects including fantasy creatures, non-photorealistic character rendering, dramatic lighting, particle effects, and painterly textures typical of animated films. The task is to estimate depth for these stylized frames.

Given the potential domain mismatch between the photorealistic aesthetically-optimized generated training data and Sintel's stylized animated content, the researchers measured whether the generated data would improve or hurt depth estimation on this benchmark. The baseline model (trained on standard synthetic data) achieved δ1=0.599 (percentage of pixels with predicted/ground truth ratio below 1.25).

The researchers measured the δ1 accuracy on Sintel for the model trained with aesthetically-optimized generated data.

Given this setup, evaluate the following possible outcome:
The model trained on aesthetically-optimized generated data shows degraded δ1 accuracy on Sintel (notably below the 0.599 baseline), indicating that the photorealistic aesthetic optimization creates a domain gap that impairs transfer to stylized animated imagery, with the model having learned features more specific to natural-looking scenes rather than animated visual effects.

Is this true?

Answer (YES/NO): NO